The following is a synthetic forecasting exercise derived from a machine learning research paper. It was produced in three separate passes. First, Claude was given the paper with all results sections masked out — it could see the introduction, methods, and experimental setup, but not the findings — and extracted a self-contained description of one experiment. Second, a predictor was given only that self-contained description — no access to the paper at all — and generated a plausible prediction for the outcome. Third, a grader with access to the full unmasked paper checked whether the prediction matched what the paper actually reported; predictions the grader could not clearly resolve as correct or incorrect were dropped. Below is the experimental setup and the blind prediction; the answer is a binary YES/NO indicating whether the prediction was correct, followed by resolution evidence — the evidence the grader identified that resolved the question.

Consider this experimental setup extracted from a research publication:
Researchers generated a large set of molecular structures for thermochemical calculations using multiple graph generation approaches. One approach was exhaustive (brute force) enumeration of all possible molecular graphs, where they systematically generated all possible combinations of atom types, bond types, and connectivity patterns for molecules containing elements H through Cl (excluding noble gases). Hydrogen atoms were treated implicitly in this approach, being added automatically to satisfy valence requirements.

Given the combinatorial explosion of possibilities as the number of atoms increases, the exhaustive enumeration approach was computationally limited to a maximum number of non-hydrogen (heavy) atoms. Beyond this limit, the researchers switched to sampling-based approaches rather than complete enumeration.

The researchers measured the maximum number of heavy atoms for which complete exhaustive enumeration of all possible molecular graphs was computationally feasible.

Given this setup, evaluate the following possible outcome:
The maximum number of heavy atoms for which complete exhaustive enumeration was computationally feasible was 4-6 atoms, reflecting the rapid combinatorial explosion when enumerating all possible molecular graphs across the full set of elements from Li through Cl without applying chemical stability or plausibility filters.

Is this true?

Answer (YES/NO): NO